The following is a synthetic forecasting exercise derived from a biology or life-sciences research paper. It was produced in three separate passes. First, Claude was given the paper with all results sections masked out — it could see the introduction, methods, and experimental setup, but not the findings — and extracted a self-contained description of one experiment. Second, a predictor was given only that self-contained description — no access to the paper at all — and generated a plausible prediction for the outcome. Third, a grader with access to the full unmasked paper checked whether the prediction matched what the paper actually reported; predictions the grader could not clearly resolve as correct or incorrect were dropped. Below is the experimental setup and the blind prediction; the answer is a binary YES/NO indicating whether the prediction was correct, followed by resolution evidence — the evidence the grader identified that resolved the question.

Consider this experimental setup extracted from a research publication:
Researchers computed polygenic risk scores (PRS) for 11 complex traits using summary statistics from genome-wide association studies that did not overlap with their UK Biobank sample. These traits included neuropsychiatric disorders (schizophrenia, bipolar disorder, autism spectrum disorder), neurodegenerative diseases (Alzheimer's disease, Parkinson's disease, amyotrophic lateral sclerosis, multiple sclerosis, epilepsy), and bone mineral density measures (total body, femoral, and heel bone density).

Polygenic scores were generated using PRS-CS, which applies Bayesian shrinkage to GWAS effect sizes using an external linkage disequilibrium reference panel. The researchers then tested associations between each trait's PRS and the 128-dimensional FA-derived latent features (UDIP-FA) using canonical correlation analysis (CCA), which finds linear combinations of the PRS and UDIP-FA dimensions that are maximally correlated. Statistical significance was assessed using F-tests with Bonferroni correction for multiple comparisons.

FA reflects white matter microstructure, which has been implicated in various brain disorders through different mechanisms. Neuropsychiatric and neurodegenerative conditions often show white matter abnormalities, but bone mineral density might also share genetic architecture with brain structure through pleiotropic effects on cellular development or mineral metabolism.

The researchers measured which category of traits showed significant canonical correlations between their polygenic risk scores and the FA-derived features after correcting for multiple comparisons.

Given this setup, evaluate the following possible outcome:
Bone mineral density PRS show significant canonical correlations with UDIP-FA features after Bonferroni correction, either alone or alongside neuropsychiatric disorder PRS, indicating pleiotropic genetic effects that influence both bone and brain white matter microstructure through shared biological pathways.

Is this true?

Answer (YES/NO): YES